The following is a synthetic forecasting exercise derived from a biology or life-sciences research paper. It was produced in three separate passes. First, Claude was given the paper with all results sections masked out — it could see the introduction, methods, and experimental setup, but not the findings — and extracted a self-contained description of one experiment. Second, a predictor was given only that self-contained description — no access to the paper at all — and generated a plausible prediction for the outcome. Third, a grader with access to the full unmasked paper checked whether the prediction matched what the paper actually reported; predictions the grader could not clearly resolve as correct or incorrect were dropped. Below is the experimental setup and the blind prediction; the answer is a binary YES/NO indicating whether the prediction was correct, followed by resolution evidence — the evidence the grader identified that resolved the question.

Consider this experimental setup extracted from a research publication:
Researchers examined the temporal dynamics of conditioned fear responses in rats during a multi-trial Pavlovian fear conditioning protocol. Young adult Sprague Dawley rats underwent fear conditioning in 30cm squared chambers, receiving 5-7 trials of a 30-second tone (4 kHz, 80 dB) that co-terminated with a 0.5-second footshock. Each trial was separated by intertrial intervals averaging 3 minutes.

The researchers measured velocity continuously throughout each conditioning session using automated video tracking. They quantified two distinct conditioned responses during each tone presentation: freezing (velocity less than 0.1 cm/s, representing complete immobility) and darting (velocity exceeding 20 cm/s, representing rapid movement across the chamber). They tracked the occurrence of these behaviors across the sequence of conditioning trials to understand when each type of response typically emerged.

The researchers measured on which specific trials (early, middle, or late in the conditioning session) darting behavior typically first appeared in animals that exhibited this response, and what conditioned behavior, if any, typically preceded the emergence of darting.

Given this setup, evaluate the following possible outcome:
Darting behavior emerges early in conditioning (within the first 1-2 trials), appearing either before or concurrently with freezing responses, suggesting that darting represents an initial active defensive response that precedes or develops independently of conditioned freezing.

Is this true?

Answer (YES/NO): NO